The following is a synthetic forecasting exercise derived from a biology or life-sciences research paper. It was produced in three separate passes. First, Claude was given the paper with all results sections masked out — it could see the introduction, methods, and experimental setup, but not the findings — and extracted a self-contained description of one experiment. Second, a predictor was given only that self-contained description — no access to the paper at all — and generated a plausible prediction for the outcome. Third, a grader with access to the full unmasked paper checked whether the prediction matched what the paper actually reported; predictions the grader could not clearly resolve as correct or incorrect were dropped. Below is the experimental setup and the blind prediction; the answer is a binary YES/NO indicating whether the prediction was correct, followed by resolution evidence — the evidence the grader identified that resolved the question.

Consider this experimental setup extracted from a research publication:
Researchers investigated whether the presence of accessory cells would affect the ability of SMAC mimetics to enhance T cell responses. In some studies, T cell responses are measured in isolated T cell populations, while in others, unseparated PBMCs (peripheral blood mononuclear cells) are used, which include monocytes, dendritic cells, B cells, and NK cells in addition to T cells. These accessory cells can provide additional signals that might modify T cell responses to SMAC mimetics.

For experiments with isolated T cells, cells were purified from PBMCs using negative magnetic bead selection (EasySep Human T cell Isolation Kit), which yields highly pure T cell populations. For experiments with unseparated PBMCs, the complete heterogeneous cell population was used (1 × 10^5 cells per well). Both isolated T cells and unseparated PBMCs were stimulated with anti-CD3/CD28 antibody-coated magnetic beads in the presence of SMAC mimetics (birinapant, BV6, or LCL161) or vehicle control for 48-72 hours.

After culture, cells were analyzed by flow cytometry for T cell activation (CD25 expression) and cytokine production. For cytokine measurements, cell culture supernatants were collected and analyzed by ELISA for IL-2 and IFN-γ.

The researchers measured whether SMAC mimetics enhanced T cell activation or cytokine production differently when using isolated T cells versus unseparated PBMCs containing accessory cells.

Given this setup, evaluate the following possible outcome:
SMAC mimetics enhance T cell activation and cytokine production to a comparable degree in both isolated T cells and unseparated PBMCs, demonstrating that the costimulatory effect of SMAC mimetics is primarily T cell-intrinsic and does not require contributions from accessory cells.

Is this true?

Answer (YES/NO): NO